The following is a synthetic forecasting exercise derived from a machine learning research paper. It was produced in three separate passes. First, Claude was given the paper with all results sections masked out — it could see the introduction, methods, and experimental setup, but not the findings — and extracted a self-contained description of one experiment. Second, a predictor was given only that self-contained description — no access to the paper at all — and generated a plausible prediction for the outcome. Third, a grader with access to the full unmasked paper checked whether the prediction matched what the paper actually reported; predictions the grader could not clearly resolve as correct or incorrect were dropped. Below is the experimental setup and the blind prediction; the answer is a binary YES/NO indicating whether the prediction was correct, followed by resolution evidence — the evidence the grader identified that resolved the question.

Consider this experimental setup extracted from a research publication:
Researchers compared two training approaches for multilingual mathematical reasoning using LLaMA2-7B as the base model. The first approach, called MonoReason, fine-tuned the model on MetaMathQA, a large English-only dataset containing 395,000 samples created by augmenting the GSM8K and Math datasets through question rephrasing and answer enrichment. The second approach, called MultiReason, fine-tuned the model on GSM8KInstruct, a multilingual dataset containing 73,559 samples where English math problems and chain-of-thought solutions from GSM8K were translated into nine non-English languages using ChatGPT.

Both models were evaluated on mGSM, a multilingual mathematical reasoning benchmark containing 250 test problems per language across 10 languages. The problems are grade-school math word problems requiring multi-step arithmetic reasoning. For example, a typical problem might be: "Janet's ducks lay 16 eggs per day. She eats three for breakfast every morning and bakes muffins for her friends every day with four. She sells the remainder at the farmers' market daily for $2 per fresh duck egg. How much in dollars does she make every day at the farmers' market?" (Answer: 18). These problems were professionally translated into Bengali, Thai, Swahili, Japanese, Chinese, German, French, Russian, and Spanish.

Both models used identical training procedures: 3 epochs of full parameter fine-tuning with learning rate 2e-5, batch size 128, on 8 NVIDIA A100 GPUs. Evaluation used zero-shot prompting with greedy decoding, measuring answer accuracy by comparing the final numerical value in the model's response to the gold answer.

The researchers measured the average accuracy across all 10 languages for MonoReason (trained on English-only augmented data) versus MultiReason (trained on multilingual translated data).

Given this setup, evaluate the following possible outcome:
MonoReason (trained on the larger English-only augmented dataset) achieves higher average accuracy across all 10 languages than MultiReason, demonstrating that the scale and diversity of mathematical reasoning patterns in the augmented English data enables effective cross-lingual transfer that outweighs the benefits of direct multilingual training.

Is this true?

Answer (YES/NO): NO